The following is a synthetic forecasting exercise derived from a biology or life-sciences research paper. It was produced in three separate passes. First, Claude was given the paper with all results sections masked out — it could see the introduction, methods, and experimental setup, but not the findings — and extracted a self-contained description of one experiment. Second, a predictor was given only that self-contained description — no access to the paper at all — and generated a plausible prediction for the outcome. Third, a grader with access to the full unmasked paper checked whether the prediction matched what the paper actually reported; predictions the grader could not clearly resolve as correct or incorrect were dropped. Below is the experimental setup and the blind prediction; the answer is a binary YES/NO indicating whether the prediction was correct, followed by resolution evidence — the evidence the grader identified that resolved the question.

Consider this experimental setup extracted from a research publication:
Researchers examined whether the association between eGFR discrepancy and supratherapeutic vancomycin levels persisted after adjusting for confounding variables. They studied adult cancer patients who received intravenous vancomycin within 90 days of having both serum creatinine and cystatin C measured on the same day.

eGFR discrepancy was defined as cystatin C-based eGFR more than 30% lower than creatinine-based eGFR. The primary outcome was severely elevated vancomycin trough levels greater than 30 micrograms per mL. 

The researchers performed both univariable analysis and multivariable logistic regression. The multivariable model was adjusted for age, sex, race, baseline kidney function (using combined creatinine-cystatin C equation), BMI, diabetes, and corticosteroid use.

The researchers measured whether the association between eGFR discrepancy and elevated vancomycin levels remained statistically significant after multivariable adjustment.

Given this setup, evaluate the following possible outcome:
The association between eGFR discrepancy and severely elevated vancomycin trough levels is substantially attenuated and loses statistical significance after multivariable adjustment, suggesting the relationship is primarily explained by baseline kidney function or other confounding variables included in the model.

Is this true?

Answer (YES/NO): NO